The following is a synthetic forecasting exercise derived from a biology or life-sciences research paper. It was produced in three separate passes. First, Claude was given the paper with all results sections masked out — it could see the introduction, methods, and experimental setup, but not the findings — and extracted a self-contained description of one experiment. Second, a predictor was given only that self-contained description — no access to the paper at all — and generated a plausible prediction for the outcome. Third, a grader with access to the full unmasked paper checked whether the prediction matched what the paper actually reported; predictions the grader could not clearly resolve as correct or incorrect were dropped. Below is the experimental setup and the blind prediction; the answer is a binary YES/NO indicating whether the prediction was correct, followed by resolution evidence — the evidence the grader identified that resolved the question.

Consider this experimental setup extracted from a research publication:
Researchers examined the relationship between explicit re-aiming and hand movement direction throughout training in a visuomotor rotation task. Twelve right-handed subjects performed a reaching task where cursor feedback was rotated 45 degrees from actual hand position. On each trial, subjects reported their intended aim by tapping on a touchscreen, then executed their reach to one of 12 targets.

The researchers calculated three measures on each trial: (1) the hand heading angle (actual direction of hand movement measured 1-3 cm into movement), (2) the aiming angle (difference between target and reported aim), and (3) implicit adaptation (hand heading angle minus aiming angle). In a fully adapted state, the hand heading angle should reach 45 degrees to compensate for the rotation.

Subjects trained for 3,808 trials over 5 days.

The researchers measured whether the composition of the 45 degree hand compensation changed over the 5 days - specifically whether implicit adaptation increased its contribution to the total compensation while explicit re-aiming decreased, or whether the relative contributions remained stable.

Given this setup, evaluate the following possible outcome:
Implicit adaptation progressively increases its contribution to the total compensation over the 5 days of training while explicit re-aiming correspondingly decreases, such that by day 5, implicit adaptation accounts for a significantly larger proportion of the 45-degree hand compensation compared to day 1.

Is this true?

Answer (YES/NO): NO